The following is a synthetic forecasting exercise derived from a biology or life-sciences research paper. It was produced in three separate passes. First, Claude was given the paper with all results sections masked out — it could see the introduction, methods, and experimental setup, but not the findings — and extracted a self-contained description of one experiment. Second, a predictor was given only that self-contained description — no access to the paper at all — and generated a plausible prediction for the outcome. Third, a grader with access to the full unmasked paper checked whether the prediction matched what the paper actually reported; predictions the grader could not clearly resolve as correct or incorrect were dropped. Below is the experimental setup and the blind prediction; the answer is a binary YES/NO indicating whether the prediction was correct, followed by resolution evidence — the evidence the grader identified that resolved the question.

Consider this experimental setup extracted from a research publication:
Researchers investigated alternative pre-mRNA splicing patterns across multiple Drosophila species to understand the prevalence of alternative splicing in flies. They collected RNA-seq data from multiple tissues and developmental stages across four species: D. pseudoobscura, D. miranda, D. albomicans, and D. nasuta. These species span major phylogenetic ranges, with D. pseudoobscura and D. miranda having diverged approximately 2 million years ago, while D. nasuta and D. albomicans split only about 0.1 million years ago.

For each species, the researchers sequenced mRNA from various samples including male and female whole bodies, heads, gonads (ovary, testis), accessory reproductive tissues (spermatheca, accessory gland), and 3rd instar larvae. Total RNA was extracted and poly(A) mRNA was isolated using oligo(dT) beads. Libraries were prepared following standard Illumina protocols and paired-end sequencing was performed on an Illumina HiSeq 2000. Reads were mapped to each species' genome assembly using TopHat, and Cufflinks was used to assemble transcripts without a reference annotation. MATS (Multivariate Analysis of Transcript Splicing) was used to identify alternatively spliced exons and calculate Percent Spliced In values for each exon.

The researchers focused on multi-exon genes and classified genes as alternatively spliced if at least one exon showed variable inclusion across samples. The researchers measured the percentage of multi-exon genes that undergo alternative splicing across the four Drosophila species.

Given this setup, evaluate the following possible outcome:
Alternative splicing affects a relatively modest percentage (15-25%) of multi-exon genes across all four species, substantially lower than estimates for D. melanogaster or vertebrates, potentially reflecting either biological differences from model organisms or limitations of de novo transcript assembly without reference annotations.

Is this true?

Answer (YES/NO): NO